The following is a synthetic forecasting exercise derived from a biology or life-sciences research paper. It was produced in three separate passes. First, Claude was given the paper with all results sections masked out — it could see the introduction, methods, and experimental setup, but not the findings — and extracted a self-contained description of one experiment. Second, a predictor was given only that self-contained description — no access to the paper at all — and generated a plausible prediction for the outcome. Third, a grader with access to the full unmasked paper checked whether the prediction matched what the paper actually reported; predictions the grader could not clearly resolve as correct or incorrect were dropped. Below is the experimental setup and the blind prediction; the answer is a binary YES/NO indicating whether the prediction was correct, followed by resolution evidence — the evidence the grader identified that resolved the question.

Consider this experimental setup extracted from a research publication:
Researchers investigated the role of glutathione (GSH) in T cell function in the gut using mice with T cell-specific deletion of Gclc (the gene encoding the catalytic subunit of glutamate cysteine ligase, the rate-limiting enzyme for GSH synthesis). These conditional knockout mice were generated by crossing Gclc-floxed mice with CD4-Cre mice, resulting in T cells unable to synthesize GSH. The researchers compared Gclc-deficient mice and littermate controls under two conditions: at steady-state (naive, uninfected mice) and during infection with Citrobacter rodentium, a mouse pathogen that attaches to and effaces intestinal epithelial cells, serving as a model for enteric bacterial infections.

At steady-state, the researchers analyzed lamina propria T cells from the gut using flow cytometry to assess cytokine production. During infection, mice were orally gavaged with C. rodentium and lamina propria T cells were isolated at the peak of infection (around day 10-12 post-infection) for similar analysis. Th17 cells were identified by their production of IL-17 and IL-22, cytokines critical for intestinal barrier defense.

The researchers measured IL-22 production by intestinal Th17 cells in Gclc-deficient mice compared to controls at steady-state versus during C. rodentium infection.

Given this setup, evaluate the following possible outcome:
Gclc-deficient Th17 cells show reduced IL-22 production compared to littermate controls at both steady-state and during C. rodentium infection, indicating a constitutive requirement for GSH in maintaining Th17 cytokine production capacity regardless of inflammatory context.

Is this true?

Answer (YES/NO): NO